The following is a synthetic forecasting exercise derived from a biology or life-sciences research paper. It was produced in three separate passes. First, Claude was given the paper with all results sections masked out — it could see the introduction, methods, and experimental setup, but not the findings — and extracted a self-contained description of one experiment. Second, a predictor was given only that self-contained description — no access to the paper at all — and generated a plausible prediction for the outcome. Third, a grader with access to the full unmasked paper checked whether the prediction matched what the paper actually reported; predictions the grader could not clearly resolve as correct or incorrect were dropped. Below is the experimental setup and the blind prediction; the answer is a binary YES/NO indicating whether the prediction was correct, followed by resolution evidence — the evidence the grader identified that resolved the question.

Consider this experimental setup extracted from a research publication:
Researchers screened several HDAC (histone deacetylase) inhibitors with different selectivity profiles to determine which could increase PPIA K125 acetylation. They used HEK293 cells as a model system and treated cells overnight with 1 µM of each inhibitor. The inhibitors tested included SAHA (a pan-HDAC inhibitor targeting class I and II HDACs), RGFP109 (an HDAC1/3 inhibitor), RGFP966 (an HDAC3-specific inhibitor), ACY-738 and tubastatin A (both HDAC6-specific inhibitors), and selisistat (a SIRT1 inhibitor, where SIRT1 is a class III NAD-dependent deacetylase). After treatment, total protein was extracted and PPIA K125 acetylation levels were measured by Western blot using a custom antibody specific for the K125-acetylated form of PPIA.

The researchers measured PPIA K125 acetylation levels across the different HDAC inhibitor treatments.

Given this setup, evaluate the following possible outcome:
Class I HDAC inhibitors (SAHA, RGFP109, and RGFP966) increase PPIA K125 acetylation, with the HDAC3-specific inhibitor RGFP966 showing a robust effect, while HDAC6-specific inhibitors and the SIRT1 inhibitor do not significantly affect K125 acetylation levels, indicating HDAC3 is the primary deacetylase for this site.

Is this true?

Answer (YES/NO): NO